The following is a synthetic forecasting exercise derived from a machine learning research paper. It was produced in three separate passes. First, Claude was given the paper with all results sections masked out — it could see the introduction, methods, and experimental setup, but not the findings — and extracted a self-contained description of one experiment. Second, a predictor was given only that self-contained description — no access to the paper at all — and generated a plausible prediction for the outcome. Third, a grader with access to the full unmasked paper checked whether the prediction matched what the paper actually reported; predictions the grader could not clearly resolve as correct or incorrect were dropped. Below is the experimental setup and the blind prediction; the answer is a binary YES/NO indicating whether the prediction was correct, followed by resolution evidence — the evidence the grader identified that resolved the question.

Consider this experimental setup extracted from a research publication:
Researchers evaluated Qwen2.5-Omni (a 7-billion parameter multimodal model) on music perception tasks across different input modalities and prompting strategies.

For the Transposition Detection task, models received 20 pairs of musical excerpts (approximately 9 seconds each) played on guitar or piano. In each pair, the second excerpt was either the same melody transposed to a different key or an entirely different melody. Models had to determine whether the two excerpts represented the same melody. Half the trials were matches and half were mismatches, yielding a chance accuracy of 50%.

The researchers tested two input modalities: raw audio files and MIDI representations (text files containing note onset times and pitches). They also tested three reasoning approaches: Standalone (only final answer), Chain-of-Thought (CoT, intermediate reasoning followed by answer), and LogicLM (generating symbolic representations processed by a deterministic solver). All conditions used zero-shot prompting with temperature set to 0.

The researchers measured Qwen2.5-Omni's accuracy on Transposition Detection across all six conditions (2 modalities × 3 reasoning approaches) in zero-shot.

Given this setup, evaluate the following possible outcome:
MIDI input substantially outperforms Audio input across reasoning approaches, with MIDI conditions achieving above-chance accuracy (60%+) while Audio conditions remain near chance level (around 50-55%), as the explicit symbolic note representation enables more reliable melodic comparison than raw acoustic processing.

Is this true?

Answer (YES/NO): NO